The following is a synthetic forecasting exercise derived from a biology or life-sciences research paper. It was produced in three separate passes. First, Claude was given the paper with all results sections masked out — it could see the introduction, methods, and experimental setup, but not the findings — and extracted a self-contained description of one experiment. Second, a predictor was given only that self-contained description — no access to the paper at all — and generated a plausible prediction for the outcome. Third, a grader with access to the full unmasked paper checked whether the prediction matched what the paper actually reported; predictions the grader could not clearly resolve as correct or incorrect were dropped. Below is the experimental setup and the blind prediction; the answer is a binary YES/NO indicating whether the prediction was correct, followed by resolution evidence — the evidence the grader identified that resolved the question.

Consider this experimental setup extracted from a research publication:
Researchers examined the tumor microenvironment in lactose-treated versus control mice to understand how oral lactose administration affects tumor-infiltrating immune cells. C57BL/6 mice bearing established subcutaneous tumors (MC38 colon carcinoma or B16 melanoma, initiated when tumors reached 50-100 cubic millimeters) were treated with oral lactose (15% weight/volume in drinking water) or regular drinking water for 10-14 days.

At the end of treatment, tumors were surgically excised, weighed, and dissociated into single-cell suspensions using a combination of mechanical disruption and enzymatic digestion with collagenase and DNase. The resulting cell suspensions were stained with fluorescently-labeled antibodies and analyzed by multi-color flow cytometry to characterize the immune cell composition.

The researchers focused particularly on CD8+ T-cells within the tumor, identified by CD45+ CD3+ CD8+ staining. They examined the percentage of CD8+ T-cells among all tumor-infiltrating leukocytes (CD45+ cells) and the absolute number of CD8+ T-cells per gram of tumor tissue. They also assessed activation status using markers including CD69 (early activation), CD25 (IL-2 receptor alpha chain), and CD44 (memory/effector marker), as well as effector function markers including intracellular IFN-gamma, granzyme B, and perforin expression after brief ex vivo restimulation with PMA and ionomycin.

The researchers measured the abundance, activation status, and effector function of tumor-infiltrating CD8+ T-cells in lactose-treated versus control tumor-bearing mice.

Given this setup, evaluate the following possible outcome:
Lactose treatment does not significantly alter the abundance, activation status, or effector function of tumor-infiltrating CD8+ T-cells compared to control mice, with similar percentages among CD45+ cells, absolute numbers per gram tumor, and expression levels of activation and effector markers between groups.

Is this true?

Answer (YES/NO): NO